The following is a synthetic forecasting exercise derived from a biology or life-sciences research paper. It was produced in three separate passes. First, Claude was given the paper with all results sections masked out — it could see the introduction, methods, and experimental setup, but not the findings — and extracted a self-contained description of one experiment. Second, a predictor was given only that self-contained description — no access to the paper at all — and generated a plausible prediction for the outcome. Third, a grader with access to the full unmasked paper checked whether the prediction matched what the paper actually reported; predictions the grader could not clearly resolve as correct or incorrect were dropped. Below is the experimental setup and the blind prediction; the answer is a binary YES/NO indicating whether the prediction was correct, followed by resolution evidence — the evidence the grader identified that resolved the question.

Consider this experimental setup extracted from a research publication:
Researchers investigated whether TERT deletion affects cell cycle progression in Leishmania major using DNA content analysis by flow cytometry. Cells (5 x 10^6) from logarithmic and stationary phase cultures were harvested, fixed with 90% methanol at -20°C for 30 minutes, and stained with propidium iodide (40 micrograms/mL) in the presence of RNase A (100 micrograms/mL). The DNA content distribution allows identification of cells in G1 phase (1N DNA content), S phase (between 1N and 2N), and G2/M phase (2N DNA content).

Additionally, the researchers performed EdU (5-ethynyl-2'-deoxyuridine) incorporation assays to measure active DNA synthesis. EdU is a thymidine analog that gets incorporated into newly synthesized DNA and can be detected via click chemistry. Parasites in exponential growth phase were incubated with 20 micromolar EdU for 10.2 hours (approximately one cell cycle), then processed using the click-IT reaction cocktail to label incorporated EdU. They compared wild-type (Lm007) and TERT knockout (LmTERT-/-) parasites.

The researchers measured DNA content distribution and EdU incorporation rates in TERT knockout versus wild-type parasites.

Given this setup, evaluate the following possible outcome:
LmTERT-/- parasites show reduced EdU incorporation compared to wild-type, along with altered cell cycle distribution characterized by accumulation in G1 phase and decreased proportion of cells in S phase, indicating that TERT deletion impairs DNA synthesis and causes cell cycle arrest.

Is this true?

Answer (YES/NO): NO